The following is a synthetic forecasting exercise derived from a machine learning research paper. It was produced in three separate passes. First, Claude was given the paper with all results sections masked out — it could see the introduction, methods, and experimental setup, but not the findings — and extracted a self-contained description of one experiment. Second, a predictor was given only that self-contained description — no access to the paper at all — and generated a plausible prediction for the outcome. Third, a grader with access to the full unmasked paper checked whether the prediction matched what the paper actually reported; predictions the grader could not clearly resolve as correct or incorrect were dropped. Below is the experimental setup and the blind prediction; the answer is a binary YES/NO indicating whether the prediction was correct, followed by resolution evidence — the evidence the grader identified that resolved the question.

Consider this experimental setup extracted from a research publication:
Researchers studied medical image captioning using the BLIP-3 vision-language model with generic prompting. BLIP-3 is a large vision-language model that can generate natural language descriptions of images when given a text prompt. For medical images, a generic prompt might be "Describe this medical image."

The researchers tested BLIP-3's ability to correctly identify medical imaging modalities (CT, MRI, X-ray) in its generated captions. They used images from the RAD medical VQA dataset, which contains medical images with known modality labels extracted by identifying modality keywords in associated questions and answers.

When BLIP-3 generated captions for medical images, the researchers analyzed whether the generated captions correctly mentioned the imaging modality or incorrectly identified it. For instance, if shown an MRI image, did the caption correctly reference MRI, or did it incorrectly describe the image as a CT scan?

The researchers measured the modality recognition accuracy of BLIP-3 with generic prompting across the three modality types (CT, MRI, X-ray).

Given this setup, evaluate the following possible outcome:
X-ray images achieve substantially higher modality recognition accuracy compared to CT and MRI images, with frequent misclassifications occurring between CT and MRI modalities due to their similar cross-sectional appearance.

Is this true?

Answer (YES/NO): NO